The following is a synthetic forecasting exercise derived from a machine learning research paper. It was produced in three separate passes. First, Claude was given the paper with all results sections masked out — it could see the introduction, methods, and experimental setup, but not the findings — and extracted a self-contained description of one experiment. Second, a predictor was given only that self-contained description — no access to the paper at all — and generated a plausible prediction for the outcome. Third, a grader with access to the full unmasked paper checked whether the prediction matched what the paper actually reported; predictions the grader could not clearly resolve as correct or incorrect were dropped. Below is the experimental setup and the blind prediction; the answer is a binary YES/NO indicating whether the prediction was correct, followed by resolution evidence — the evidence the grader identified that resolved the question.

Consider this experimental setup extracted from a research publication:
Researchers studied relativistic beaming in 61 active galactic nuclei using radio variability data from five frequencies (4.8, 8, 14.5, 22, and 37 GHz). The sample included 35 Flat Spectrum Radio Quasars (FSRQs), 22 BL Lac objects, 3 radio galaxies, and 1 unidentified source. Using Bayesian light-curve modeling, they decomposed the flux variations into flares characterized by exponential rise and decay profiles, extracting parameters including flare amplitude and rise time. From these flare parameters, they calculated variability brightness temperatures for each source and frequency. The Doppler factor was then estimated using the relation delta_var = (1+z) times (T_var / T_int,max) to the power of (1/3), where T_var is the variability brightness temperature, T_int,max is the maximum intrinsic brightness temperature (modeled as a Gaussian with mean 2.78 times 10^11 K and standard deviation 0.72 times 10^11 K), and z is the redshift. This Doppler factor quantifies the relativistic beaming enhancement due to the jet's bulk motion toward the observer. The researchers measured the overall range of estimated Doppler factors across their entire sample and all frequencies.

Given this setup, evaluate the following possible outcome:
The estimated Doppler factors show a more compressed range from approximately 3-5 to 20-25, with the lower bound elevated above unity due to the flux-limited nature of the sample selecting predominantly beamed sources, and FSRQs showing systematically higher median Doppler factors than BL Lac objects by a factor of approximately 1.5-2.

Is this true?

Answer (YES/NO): NO